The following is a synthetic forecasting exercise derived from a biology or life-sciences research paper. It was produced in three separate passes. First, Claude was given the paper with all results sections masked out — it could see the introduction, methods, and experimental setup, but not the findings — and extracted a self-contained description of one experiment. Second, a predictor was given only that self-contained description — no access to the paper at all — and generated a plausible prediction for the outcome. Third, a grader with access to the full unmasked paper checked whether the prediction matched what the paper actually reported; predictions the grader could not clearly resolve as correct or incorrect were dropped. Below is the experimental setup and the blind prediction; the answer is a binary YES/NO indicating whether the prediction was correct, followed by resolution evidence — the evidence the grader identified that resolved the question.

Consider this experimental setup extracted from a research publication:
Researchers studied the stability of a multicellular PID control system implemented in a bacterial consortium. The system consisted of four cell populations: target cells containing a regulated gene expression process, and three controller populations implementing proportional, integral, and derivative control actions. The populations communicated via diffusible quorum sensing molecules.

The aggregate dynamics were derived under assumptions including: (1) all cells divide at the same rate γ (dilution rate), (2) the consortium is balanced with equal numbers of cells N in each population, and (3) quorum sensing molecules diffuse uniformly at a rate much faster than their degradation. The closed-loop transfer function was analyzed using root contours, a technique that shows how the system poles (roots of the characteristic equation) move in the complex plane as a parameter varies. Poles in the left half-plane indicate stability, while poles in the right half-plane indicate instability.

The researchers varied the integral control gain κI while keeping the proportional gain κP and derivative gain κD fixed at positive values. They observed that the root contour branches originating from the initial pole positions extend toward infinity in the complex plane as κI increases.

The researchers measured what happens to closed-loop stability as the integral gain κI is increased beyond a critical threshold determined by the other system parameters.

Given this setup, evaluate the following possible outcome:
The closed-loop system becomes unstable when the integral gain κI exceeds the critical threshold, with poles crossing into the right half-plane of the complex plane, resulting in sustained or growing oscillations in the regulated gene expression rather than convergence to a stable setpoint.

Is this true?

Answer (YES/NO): YES